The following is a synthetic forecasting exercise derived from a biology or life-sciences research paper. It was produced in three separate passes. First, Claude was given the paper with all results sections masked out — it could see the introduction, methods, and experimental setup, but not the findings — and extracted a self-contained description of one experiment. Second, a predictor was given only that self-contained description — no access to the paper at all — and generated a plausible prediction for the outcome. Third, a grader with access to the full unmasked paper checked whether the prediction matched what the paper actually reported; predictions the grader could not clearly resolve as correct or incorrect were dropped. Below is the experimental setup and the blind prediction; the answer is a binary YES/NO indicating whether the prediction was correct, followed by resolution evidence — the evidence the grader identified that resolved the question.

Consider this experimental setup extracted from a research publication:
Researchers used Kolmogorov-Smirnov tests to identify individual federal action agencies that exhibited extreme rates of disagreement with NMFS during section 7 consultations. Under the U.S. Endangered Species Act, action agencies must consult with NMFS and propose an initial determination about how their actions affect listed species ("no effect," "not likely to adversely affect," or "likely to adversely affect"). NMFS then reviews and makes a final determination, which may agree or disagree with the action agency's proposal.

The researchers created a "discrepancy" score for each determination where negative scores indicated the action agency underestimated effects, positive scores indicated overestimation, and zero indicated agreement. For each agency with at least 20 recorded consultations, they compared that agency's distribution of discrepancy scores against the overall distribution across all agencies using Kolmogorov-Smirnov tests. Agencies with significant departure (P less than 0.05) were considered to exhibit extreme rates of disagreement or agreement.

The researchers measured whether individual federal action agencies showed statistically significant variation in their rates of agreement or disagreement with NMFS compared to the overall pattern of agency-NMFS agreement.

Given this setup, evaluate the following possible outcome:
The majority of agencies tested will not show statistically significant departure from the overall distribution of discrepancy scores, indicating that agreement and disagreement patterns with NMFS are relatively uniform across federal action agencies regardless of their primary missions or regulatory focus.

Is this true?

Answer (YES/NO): NO